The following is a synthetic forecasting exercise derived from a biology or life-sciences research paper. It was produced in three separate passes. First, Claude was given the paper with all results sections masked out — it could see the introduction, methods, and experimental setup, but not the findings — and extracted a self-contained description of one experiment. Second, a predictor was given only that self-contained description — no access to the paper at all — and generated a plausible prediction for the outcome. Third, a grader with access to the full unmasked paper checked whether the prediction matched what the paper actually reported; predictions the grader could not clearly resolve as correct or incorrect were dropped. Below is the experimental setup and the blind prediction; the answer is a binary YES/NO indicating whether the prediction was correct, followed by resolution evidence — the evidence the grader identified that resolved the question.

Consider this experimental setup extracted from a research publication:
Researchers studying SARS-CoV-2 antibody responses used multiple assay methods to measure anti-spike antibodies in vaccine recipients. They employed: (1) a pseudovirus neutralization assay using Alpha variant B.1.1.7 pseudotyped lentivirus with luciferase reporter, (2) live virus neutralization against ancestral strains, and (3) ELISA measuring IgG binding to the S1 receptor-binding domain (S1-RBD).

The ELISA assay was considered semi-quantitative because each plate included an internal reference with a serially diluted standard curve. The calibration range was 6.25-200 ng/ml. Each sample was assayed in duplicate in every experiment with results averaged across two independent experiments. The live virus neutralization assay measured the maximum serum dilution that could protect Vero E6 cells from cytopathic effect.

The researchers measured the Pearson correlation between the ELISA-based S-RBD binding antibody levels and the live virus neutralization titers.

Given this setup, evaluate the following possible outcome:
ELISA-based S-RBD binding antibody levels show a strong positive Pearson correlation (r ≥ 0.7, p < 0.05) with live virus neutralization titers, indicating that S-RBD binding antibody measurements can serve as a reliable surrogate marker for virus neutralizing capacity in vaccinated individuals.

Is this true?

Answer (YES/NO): YES